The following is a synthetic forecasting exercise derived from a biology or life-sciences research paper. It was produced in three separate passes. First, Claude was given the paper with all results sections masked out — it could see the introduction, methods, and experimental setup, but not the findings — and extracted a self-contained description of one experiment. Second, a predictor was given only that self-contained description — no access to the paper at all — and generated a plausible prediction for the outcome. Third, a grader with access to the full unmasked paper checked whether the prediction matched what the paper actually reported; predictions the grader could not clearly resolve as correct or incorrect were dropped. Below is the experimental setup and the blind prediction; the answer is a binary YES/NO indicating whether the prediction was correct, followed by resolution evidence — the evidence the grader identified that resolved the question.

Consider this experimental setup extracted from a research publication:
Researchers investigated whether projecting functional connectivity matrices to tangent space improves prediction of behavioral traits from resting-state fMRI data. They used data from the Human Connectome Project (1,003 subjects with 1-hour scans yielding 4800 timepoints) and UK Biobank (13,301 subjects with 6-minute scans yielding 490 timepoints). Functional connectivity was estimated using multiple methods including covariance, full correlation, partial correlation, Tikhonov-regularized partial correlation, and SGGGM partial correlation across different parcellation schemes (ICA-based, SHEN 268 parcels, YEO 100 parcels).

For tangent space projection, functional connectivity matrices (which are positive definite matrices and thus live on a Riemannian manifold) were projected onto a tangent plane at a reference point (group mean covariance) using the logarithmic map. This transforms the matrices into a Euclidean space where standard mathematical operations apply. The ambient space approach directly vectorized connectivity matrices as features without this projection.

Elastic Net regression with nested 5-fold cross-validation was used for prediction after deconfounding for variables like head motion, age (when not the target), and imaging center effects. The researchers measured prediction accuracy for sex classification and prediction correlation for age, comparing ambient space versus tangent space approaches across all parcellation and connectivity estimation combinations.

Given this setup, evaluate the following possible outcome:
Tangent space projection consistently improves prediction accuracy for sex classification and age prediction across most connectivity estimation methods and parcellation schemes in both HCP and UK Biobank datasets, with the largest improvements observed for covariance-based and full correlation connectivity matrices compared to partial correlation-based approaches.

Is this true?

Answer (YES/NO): NO